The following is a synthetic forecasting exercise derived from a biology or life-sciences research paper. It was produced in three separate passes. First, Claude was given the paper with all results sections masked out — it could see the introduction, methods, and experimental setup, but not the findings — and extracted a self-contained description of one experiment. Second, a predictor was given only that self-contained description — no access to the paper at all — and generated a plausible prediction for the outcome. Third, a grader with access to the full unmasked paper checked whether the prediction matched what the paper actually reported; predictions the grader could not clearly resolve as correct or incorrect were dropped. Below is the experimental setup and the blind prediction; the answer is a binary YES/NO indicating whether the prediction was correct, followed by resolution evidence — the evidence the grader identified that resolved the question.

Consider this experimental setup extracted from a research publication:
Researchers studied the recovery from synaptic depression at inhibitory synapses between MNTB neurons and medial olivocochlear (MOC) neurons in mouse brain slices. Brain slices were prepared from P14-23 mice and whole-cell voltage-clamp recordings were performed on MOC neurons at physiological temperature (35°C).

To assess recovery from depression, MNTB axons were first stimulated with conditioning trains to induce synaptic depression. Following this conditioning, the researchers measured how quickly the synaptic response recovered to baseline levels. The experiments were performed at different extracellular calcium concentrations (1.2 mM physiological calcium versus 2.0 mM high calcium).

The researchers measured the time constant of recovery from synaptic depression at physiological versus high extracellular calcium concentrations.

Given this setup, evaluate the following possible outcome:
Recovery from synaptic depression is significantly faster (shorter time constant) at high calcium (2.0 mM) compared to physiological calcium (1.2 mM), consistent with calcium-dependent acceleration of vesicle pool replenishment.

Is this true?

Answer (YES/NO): YES